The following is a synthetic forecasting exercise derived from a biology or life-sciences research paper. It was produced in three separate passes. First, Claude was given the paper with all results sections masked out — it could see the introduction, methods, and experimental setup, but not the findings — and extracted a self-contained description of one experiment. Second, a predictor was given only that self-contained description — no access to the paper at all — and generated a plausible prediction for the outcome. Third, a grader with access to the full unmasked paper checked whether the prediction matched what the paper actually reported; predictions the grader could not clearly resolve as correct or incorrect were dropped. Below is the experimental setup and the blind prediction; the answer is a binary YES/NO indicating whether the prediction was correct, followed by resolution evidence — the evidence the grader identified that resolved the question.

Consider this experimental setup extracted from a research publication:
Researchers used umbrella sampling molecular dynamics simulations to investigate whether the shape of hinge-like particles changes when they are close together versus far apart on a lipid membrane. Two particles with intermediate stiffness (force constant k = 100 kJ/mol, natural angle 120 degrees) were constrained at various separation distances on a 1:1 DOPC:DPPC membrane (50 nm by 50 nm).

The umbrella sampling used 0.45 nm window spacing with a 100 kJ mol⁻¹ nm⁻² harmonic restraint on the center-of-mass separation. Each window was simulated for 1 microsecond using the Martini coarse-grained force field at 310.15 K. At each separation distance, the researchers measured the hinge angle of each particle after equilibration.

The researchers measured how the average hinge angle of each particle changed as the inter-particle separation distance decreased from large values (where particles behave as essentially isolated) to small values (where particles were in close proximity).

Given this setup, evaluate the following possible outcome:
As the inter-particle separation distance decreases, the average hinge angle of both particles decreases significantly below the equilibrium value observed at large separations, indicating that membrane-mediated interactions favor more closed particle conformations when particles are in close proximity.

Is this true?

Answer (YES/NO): YES